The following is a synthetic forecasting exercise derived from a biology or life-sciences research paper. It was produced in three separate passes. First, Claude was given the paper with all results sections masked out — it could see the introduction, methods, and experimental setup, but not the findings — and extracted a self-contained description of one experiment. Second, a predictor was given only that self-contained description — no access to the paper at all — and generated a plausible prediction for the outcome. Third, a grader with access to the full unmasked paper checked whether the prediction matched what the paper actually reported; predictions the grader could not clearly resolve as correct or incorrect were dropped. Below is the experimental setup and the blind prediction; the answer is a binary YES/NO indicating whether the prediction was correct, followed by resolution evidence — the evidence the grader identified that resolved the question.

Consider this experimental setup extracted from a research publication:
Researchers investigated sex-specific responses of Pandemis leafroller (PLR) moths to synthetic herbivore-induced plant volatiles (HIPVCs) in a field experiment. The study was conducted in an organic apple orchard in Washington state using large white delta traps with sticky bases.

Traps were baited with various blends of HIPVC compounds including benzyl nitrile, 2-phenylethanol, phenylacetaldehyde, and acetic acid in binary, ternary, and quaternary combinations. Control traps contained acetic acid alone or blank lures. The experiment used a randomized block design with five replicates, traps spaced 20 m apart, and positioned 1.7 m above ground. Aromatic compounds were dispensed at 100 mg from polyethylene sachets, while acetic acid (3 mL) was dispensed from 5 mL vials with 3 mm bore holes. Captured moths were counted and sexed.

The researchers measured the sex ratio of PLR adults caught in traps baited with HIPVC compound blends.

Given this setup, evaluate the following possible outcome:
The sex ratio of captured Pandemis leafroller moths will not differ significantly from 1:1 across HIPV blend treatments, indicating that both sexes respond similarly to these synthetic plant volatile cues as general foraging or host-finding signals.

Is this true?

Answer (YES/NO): NO